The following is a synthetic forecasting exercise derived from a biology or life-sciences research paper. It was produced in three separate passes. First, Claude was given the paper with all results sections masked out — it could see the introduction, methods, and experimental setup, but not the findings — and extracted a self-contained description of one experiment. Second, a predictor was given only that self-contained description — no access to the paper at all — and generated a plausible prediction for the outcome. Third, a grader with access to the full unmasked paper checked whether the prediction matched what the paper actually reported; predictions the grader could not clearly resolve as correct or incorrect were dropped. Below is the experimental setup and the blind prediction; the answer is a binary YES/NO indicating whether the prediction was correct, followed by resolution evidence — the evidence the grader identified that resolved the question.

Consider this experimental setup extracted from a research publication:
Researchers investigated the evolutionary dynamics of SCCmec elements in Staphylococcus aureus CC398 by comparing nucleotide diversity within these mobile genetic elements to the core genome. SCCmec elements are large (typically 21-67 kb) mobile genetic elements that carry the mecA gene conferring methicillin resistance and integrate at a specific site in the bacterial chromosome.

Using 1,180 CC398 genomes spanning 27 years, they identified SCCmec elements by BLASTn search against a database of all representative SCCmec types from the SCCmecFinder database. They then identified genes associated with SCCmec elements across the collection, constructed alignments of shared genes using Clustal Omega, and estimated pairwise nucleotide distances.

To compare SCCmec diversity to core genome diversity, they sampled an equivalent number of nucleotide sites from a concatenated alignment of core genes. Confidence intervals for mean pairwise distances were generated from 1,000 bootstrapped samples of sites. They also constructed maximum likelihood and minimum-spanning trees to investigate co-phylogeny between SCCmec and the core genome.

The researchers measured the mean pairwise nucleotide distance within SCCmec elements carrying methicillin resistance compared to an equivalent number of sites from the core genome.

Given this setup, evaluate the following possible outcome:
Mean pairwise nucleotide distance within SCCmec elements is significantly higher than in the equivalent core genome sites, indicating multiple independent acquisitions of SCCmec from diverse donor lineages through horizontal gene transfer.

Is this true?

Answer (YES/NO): NO